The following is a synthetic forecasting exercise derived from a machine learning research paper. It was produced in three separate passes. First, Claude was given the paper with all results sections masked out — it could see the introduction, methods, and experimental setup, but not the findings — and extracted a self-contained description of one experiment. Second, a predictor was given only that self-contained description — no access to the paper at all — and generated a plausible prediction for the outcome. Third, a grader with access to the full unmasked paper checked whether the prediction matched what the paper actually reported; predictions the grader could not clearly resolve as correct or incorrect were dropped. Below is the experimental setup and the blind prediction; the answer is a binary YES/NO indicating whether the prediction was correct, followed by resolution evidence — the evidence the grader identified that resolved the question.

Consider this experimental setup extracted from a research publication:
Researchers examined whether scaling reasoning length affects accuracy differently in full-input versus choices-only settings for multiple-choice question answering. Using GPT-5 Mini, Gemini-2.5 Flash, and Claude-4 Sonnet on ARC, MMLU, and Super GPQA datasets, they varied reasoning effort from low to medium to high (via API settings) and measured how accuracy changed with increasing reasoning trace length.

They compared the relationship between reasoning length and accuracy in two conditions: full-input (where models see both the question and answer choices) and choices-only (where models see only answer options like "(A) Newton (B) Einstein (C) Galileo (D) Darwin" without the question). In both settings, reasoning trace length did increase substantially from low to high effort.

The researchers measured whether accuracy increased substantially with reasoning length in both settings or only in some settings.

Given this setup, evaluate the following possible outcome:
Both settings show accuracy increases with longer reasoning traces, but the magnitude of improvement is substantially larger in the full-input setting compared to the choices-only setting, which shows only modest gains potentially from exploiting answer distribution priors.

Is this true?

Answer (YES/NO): NO